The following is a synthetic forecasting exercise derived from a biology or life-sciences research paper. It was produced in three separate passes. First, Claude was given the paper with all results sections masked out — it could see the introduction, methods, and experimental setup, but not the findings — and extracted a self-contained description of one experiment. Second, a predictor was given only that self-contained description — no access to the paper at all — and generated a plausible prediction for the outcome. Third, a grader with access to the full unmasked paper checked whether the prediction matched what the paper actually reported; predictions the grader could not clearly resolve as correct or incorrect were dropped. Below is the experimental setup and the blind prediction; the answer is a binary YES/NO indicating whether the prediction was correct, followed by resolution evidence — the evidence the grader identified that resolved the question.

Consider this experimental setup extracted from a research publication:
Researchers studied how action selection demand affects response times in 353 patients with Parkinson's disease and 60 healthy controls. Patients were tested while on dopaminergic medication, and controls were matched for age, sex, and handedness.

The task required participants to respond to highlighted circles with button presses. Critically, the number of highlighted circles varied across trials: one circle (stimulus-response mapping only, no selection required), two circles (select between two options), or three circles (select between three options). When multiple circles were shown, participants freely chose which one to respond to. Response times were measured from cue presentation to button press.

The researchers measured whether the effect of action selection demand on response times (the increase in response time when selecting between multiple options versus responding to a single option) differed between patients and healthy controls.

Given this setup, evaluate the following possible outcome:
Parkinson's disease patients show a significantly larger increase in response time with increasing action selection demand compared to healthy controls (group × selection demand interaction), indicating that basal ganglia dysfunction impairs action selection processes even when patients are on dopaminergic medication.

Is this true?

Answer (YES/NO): NO